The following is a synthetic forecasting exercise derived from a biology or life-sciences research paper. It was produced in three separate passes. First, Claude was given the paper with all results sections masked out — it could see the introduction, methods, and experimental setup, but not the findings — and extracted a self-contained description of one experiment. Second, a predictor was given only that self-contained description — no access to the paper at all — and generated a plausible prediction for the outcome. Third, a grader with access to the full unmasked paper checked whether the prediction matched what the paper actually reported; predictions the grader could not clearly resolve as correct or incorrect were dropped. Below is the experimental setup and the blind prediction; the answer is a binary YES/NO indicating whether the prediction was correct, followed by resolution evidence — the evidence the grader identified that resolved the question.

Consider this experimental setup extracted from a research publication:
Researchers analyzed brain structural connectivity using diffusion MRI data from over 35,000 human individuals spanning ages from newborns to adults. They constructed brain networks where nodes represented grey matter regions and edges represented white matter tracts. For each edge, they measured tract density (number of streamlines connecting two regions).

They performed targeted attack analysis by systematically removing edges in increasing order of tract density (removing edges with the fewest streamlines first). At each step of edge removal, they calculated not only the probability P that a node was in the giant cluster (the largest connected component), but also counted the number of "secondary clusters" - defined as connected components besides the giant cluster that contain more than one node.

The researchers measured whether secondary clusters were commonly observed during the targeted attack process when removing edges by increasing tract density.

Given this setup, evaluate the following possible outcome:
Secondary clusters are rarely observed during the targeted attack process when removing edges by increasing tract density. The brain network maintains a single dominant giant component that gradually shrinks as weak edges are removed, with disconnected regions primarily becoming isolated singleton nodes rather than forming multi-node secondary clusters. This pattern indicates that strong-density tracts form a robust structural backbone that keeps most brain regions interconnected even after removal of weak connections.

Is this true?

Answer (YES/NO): YES